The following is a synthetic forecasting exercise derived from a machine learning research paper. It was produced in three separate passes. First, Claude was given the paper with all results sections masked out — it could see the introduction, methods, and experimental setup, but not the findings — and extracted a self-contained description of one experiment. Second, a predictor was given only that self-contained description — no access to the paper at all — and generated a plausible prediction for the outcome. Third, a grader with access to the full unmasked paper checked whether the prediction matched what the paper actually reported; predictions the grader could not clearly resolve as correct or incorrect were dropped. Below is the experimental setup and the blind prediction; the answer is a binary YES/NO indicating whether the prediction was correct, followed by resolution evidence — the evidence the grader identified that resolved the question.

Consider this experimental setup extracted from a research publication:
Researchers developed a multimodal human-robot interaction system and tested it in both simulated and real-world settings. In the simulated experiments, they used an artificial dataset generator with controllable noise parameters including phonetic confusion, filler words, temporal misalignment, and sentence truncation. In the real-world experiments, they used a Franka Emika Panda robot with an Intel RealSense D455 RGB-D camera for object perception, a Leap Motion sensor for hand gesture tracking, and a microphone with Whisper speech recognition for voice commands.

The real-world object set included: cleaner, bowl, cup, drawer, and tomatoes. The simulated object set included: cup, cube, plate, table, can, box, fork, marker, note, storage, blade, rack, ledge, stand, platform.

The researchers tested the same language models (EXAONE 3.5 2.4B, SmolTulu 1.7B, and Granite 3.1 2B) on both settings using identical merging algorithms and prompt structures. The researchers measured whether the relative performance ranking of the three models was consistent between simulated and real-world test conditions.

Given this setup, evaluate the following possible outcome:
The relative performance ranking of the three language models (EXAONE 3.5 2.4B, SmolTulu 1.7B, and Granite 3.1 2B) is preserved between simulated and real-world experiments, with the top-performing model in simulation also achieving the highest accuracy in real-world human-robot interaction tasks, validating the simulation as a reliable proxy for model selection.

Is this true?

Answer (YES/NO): YES